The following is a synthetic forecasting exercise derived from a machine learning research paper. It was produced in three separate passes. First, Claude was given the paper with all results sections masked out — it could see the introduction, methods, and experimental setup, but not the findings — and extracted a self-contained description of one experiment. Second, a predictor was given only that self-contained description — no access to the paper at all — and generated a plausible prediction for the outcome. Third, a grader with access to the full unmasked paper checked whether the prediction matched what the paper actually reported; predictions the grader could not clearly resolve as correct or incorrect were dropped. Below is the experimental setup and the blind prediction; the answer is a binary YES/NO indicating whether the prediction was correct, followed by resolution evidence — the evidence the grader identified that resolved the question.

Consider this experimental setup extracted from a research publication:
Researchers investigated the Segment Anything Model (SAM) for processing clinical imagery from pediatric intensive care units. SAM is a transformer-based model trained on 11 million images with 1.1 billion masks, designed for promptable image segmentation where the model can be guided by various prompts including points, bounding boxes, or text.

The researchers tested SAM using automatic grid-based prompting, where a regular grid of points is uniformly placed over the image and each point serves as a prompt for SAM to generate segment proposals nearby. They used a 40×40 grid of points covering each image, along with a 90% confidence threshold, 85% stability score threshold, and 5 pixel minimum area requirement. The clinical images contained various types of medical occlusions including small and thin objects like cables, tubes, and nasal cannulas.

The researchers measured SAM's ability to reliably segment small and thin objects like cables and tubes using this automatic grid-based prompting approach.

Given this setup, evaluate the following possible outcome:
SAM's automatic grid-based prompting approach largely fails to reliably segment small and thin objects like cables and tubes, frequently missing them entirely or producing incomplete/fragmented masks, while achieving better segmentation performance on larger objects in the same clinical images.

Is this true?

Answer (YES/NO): NO